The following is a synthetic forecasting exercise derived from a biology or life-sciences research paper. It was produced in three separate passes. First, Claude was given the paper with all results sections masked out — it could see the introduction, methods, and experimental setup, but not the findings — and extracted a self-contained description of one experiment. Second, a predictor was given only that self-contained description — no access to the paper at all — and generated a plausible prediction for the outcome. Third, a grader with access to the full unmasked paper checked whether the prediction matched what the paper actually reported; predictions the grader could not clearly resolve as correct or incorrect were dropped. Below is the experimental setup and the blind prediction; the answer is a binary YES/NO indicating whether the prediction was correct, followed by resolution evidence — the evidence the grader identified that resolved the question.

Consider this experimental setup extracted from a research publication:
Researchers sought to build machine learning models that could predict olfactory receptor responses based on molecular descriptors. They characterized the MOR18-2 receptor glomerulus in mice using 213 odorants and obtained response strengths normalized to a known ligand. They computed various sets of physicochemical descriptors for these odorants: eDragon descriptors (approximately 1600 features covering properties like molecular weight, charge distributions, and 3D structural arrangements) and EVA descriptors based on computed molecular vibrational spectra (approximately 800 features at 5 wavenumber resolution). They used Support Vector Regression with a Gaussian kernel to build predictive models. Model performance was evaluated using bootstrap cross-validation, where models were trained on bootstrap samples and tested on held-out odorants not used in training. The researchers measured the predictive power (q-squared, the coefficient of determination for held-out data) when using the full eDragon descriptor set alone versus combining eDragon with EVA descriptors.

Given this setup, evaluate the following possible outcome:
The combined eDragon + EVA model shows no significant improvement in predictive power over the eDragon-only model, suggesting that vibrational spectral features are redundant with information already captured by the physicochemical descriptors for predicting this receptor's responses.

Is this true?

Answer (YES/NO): NO